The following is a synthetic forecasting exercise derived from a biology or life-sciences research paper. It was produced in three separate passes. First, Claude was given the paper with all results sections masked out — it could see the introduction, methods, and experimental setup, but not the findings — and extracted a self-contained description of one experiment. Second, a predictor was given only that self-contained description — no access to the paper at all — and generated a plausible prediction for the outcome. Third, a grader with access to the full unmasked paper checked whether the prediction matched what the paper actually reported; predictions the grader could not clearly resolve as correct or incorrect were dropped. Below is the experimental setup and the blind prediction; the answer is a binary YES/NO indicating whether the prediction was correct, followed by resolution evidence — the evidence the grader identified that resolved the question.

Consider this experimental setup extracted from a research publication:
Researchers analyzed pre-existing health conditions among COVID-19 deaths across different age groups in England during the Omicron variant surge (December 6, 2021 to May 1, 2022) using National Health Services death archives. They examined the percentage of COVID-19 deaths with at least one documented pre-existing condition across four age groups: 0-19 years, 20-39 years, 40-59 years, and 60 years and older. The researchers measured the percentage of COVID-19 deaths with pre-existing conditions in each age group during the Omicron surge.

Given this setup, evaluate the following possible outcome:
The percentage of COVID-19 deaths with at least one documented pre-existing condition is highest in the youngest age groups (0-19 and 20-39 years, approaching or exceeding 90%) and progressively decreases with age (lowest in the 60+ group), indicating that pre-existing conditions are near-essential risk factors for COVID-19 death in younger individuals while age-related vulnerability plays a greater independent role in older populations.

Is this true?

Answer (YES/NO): NO